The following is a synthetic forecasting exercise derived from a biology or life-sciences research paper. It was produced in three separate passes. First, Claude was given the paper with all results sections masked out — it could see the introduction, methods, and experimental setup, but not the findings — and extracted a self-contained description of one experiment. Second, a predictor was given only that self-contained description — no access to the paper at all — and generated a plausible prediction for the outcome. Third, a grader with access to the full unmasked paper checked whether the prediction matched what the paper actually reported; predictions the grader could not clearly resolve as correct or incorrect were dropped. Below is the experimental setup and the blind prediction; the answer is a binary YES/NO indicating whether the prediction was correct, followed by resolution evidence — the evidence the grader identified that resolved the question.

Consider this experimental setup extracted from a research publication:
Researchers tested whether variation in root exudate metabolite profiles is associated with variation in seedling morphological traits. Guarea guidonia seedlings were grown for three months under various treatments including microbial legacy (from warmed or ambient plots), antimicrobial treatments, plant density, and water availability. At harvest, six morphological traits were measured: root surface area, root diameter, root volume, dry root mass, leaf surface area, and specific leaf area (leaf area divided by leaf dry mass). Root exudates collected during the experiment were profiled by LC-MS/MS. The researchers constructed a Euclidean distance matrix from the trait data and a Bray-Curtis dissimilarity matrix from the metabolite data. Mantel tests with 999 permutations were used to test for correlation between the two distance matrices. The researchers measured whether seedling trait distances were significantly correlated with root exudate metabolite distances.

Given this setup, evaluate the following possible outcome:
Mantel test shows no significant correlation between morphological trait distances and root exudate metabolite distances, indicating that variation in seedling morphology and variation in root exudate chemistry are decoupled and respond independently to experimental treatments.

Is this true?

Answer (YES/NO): NO